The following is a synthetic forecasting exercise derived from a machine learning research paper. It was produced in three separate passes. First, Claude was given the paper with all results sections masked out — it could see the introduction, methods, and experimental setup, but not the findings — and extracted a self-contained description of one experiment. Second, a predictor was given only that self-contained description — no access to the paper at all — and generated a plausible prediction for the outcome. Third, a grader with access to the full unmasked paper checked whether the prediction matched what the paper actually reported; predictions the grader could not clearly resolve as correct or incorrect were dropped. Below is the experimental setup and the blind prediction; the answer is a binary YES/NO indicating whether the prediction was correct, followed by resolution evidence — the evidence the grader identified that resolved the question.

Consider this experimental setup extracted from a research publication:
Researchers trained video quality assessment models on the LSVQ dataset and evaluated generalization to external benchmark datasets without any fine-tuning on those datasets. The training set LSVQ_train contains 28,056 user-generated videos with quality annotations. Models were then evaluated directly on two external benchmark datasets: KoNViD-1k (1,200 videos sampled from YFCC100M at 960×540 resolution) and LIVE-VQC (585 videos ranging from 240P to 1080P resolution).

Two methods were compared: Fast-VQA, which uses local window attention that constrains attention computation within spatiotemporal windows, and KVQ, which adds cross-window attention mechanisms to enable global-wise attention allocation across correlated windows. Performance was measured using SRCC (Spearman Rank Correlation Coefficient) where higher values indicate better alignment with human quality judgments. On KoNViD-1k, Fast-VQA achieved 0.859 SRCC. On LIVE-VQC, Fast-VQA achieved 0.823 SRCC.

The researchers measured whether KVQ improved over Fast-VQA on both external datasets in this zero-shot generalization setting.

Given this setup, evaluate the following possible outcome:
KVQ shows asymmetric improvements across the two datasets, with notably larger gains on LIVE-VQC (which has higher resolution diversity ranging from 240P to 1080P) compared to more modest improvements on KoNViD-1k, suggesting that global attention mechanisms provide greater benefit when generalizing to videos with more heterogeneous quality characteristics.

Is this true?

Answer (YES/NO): NO